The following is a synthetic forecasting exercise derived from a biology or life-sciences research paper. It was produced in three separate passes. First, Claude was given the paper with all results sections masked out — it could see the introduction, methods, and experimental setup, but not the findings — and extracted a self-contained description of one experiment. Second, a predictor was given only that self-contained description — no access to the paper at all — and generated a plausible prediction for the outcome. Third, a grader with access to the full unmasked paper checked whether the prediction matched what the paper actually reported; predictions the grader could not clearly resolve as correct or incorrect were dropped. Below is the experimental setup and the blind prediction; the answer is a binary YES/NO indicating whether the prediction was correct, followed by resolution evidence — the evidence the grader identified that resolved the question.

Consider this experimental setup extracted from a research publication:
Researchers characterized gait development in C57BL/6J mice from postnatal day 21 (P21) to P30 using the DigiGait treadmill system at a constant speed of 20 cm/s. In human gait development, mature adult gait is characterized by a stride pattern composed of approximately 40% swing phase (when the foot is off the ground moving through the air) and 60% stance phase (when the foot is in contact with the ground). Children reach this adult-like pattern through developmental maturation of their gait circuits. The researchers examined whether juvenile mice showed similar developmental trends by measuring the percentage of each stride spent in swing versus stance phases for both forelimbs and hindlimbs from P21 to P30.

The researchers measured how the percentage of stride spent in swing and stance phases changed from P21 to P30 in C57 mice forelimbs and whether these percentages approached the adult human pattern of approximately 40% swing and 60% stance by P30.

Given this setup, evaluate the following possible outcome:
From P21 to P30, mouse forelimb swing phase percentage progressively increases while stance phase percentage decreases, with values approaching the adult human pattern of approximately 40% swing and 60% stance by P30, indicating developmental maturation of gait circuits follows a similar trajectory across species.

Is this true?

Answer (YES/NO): NO